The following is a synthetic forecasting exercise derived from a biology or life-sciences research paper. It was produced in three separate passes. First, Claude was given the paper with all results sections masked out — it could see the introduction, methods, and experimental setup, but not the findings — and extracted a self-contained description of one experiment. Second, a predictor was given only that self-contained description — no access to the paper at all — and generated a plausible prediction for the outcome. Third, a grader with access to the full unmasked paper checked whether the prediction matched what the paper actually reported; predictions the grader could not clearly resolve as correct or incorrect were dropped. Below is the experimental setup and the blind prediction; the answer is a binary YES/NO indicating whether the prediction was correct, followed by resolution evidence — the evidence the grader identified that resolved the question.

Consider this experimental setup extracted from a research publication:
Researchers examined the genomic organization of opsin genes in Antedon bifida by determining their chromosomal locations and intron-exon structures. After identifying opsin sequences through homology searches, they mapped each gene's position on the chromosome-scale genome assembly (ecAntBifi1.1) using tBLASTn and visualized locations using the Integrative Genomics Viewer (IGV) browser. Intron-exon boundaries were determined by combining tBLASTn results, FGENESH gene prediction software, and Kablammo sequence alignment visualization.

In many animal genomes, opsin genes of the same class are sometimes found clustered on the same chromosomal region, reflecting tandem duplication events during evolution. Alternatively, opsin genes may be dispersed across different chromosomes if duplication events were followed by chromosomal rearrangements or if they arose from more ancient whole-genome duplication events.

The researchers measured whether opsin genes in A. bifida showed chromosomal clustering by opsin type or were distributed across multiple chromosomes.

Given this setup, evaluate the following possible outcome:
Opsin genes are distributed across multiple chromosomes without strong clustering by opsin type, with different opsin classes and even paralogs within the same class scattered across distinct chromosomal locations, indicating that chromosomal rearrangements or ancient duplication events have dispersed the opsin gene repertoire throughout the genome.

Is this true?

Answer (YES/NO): NO